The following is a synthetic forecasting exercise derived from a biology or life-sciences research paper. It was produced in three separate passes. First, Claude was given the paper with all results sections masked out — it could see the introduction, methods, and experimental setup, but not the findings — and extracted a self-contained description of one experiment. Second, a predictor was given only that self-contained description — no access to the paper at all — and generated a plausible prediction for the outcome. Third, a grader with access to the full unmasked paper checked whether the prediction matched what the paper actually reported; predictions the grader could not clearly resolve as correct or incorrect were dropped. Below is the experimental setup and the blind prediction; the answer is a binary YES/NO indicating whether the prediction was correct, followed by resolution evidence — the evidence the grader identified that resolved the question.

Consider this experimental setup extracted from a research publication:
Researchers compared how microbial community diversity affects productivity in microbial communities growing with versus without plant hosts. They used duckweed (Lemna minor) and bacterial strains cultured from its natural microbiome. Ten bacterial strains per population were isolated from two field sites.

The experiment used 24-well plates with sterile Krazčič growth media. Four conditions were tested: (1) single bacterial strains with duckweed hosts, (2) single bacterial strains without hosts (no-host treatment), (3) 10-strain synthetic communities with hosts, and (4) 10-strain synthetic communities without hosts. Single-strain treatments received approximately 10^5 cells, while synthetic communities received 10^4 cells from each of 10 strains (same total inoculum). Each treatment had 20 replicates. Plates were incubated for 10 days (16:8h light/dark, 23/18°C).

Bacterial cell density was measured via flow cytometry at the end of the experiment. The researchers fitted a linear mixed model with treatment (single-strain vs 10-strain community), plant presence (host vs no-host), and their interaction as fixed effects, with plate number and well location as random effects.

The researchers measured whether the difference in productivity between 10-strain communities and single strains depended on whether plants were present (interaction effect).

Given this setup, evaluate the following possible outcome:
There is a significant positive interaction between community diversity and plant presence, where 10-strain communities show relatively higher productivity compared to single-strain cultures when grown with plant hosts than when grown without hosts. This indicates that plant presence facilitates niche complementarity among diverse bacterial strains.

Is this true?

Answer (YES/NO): NO